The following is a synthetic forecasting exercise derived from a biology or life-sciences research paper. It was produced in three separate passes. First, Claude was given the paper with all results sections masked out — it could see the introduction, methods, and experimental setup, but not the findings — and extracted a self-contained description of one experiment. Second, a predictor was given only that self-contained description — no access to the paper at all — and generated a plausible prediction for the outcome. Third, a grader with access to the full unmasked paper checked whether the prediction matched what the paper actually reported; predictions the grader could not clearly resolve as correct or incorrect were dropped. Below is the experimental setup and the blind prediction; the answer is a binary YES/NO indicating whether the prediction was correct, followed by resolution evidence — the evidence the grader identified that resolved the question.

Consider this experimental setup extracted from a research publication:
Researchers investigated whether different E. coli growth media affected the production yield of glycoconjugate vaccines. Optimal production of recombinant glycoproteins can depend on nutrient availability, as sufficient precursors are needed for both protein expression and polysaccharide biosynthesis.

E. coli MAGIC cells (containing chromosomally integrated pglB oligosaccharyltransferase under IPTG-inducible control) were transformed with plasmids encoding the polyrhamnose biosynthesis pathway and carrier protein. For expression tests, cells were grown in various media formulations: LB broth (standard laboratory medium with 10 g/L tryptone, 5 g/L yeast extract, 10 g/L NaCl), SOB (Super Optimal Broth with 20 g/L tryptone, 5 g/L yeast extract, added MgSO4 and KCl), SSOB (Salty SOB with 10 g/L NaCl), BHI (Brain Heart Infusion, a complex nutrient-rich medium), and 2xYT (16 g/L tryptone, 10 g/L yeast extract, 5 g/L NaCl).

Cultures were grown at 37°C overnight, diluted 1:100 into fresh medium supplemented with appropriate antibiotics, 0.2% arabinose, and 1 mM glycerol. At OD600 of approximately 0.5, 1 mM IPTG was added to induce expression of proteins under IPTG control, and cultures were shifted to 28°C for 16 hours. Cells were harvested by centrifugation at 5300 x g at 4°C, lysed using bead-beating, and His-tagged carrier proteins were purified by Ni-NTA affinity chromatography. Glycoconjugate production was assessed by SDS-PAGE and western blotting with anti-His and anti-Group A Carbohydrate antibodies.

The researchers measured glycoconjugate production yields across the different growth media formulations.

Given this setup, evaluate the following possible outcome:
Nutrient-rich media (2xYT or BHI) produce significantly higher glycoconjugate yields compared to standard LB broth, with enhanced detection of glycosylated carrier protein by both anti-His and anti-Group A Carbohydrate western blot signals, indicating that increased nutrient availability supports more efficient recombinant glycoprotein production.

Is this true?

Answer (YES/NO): NO